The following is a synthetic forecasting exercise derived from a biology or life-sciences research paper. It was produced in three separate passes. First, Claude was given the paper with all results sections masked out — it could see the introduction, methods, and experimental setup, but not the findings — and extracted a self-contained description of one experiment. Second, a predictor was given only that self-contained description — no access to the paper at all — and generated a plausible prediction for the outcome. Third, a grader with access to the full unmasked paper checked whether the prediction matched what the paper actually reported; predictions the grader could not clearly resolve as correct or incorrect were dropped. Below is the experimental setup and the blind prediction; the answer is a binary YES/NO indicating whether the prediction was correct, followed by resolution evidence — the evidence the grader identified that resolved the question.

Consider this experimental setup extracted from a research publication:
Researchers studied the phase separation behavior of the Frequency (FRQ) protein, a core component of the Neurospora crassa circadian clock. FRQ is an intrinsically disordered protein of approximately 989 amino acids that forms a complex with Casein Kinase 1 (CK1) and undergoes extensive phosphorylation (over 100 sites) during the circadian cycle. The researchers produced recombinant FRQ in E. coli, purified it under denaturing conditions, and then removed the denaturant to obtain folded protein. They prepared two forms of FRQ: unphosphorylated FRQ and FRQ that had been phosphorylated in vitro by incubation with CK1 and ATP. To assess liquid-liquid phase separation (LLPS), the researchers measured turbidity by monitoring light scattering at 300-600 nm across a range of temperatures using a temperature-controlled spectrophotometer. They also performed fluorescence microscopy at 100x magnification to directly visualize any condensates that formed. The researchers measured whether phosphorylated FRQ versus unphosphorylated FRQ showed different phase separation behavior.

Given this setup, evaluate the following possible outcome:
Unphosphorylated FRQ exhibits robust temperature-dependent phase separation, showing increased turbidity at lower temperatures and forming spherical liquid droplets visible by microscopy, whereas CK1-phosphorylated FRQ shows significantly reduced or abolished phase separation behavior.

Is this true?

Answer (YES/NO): NO